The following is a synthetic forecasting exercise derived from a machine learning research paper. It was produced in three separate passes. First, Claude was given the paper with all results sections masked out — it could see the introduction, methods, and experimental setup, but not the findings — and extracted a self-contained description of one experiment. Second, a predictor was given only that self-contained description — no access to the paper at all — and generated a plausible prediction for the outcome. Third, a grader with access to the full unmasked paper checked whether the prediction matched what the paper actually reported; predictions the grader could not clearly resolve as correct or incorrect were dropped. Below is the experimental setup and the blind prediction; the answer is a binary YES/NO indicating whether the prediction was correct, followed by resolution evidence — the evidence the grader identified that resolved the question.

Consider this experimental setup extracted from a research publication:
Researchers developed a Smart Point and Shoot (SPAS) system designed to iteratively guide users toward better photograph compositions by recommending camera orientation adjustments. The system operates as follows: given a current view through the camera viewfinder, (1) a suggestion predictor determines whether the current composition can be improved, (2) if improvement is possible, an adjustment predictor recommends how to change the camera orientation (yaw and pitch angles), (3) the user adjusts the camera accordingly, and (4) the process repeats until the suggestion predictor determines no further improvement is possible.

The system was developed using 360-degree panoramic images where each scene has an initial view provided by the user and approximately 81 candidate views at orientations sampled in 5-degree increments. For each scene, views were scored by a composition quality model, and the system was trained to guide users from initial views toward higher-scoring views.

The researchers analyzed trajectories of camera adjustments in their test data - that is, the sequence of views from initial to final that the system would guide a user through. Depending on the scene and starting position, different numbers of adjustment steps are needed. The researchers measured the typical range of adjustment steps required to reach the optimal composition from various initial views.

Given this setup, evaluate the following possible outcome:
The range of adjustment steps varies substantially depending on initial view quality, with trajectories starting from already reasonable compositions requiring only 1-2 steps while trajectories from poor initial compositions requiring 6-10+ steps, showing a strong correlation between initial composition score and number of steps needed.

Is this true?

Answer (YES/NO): NO